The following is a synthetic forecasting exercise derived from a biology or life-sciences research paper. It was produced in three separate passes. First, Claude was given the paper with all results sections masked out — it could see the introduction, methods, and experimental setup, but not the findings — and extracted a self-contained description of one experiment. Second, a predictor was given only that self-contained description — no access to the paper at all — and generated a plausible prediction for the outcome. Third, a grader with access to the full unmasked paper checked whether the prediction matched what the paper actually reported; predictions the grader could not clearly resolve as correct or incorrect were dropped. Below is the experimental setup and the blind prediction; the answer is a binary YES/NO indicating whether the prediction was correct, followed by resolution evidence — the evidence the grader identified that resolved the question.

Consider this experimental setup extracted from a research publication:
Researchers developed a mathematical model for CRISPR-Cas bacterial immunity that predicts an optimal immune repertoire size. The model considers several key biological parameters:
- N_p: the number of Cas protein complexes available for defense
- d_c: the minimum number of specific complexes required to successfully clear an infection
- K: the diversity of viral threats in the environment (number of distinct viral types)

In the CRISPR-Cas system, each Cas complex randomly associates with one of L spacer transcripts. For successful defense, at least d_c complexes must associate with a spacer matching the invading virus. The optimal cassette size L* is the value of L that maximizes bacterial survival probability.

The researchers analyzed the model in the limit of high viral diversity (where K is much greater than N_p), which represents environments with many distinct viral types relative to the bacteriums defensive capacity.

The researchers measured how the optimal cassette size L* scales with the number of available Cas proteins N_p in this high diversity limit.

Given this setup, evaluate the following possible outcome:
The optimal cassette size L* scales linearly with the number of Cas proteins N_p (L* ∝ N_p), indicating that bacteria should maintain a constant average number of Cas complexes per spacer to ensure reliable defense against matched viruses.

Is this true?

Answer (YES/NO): YES